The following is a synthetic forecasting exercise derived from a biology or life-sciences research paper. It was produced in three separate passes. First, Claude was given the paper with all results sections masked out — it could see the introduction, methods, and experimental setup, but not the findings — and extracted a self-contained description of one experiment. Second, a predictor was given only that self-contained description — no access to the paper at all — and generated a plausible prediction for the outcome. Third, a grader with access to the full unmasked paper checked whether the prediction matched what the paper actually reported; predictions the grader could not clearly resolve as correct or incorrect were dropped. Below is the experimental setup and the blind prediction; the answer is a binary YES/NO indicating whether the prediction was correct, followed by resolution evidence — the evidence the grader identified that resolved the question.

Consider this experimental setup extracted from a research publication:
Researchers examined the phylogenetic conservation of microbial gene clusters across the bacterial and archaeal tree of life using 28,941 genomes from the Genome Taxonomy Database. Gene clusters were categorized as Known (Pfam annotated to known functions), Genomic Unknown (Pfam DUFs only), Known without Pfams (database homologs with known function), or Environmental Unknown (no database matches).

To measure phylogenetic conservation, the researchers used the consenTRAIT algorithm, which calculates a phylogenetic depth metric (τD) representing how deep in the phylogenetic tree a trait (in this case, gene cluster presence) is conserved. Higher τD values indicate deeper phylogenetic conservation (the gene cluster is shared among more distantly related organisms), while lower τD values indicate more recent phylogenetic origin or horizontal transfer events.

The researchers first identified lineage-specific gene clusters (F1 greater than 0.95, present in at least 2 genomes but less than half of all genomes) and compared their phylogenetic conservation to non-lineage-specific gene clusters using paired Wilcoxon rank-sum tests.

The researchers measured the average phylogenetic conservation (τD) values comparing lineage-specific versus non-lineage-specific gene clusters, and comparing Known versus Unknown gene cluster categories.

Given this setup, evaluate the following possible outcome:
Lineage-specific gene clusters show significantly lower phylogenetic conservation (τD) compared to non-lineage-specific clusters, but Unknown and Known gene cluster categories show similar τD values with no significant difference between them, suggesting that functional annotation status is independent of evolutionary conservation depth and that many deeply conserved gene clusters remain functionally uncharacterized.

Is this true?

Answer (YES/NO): NO